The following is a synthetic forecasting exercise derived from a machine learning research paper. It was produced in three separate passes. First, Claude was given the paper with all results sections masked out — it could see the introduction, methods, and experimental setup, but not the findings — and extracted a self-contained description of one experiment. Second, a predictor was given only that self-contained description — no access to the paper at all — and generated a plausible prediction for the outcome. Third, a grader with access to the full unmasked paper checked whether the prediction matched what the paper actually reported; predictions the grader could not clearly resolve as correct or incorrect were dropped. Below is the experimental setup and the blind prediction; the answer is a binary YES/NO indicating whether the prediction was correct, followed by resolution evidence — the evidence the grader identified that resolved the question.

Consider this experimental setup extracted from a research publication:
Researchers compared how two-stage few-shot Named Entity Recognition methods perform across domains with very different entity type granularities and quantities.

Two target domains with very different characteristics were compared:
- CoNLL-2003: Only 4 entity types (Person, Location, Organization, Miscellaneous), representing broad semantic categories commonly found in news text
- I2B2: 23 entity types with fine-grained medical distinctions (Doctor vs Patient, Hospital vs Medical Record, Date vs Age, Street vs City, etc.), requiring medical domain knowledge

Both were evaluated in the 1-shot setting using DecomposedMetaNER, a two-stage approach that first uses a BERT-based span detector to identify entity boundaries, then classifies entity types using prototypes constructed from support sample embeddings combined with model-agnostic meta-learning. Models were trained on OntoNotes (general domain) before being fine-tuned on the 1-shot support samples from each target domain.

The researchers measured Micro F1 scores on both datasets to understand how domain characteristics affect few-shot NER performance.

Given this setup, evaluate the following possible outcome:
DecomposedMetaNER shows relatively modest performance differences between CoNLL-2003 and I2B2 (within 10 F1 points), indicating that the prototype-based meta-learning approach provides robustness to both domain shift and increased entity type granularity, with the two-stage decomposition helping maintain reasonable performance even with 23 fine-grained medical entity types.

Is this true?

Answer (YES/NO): NO